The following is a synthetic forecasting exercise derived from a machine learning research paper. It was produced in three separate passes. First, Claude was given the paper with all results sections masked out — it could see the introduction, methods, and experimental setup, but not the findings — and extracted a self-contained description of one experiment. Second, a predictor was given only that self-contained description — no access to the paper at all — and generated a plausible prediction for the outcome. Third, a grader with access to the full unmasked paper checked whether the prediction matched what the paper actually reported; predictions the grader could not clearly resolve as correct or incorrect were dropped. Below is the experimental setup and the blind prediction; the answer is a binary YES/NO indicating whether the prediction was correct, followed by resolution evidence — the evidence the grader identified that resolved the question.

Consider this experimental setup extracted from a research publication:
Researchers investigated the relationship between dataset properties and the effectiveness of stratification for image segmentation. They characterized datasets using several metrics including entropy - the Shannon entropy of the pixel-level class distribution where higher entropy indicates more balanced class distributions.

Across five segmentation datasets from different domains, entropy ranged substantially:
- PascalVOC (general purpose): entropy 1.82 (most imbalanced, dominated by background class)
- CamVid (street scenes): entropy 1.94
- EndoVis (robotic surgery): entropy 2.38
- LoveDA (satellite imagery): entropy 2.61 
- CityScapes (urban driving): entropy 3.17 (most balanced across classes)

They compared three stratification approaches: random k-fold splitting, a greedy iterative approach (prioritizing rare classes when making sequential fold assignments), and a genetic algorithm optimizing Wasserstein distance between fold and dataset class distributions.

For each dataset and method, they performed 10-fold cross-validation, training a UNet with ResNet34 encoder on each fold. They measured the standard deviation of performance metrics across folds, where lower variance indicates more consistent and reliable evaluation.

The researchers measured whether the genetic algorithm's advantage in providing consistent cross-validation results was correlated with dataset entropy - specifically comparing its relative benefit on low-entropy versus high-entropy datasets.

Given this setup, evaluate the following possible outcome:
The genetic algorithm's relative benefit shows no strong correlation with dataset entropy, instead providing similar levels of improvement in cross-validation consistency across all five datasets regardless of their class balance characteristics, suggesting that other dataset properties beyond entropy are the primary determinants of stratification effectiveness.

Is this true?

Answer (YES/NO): NO